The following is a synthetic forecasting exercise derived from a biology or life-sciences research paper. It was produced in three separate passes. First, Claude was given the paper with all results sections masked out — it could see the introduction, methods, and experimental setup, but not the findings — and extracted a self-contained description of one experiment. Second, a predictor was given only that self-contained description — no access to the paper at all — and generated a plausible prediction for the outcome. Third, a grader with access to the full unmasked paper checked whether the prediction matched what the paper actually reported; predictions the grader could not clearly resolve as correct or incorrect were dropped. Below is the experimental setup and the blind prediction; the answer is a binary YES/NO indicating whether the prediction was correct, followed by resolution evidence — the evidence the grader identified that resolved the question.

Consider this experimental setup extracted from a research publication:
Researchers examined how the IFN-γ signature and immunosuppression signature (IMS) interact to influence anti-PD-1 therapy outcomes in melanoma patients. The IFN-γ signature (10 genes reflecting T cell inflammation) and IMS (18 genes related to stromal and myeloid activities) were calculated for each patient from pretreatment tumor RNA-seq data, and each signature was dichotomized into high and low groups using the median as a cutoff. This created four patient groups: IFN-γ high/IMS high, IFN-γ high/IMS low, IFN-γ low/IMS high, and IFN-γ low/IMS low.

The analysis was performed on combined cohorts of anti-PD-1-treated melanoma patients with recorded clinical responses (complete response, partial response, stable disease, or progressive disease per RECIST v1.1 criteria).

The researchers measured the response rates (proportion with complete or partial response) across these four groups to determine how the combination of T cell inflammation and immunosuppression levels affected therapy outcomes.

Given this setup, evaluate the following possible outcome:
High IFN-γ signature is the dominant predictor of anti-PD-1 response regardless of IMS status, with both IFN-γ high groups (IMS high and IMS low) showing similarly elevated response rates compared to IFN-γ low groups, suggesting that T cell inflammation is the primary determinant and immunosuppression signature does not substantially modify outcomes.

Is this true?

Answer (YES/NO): NO